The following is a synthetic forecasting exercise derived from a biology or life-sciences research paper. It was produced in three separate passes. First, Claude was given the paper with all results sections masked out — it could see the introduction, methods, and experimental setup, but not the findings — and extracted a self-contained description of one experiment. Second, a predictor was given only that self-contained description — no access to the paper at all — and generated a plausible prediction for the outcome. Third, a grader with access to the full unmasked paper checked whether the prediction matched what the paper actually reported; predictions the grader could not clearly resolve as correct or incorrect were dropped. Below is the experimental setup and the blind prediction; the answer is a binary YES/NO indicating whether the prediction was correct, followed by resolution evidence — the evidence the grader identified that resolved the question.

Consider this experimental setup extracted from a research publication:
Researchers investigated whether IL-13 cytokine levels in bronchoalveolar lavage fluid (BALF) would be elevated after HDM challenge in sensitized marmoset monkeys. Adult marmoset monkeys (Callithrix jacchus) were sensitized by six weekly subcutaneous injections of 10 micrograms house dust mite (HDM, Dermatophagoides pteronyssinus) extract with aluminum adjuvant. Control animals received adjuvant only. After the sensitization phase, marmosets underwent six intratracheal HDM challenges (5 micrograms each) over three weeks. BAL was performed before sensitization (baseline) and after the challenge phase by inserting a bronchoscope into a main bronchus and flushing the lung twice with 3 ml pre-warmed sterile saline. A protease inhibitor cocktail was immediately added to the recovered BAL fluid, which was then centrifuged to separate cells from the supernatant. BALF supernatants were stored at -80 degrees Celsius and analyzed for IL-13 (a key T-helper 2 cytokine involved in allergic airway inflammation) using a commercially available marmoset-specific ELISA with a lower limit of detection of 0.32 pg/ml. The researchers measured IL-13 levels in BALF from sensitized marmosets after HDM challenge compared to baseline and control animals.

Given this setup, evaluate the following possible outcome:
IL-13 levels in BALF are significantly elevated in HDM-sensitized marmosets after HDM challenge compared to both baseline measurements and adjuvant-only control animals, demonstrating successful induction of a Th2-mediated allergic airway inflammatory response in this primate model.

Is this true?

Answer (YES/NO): YES